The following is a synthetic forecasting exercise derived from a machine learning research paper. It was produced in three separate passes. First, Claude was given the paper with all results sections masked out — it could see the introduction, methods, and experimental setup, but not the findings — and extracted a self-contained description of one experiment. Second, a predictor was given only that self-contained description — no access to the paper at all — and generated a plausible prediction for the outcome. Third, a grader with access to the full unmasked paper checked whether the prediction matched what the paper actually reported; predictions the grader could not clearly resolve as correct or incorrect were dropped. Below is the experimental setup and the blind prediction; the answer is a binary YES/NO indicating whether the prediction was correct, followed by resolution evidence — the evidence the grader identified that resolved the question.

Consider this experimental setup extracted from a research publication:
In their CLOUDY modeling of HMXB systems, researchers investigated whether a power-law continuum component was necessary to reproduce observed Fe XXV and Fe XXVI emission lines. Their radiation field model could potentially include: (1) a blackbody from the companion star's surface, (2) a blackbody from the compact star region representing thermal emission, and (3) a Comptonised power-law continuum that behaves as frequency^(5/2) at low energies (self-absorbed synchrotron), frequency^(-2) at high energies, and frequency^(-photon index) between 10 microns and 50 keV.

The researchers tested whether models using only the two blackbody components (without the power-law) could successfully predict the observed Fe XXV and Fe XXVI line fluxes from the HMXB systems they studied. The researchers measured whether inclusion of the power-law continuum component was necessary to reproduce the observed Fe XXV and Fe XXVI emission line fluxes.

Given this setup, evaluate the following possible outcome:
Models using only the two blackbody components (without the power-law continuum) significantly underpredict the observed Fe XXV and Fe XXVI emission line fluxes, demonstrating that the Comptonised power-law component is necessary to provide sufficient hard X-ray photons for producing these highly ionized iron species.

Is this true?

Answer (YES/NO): YES